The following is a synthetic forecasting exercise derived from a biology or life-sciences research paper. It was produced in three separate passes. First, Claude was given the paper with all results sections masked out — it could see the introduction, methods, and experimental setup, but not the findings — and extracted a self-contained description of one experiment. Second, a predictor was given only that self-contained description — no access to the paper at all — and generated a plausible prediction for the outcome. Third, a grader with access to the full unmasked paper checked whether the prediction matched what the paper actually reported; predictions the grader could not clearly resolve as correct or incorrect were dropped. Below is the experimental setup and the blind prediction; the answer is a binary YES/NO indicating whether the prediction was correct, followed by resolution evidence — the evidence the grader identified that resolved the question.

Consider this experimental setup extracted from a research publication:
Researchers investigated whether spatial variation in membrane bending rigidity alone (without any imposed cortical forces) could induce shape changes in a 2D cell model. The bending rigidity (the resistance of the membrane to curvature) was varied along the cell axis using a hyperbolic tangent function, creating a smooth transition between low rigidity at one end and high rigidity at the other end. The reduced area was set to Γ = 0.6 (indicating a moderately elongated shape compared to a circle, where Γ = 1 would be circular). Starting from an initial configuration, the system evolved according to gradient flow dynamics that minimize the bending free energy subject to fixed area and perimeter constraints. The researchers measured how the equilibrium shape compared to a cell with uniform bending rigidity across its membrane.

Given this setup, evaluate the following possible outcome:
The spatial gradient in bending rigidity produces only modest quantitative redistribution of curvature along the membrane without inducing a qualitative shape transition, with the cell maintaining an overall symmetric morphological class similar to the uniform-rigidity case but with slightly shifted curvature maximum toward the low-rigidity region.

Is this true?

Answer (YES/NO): NO